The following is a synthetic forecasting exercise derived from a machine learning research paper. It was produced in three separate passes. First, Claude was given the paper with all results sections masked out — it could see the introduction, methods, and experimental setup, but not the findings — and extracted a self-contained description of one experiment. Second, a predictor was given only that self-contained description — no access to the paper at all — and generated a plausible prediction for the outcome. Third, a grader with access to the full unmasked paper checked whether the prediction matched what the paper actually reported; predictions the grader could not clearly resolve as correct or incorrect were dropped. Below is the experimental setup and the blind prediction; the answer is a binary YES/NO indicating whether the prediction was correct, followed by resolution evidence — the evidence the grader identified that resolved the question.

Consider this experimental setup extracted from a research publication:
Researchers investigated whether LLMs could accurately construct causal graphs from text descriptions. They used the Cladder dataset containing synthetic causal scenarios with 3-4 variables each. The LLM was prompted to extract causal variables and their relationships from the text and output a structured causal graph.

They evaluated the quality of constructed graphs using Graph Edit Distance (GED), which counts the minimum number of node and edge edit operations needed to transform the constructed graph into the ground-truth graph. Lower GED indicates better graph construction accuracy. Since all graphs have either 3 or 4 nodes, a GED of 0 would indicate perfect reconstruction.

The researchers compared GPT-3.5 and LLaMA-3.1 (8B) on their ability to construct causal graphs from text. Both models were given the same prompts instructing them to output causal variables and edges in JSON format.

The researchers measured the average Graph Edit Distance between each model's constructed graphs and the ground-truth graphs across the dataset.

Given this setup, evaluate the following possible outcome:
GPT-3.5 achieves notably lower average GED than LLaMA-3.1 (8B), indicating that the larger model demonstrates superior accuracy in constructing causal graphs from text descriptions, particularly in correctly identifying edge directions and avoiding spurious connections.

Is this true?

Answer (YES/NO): YES